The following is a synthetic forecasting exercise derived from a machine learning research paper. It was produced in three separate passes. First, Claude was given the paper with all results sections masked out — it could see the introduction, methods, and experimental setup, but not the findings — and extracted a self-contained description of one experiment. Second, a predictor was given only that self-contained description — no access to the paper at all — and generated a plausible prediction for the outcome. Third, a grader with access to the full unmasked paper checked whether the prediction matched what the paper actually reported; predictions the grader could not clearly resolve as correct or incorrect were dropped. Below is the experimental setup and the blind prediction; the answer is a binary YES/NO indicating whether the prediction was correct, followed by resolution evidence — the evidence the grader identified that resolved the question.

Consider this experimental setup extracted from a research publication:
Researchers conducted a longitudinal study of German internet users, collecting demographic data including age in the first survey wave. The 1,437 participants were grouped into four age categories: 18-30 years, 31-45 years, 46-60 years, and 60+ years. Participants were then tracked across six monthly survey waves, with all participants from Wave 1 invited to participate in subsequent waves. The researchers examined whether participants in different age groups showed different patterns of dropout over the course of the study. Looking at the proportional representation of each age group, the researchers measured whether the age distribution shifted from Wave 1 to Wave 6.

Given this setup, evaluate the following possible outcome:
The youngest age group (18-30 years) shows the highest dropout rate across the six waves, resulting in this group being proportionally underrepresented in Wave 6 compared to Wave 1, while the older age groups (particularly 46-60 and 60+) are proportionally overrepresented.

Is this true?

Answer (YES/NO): YES